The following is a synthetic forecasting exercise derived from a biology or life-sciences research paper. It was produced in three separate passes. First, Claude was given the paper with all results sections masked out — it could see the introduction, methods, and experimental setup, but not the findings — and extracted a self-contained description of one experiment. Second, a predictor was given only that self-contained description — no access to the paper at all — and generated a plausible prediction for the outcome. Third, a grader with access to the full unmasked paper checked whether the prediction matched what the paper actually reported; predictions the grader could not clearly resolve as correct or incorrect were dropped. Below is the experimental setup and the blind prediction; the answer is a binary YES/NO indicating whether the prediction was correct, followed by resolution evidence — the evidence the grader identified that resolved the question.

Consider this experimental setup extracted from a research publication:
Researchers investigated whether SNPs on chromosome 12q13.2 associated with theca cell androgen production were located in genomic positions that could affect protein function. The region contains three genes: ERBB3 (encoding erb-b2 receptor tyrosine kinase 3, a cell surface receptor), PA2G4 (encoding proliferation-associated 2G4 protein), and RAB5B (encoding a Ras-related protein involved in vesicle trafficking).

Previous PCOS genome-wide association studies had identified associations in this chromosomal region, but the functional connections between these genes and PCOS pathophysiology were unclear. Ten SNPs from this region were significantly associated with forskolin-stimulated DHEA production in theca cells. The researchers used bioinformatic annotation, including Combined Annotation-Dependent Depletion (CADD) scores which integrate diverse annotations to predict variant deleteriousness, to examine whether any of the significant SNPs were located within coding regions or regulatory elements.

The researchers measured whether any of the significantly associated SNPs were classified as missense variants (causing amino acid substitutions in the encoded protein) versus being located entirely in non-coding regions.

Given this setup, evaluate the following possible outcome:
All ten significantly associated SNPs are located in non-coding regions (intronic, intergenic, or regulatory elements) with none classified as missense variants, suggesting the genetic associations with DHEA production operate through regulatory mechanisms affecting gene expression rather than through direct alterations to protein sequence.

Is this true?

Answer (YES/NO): NO